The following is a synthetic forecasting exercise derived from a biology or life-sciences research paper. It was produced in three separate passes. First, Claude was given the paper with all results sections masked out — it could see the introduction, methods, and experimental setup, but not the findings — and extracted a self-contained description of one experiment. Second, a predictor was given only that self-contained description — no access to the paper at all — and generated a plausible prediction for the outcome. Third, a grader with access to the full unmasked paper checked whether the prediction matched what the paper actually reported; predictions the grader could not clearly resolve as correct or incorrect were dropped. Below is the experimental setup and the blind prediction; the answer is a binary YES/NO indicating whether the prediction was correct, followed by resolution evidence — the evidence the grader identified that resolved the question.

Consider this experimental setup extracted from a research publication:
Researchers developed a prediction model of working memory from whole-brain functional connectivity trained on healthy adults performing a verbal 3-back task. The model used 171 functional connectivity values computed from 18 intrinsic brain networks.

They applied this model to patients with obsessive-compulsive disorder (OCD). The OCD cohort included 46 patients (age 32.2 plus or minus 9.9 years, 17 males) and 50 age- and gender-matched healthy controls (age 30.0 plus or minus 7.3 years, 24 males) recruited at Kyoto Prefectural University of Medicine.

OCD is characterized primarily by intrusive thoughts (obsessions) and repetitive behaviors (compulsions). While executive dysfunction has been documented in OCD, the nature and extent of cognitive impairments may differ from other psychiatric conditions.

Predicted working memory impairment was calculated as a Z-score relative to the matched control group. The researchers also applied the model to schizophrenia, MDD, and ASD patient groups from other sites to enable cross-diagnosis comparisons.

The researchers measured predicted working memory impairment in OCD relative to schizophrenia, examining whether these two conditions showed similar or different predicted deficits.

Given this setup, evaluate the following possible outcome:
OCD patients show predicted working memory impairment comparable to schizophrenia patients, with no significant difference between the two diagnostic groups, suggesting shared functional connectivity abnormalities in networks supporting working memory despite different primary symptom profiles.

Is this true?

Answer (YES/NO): NO